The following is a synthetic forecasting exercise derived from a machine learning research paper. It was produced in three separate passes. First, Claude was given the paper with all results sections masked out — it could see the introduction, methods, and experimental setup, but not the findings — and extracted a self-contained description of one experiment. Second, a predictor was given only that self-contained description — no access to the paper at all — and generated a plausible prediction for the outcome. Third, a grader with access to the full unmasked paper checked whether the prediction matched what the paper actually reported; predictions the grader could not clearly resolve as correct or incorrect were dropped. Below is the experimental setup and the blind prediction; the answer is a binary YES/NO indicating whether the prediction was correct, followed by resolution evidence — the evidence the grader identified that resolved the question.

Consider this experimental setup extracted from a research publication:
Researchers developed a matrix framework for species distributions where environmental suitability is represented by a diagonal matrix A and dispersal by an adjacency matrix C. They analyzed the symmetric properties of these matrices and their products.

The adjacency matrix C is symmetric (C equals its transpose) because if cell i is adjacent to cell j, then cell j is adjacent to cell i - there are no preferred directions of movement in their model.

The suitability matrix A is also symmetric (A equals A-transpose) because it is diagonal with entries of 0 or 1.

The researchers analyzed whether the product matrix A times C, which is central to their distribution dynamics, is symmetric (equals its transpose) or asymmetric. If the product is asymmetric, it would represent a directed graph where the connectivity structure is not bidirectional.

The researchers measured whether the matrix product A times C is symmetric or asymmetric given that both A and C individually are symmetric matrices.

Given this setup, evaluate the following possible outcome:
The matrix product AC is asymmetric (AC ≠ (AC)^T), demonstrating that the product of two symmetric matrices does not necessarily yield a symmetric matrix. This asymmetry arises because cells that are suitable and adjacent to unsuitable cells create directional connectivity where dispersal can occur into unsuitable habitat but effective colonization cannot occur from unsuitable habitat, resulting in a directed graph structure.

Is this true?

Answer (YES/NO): NO